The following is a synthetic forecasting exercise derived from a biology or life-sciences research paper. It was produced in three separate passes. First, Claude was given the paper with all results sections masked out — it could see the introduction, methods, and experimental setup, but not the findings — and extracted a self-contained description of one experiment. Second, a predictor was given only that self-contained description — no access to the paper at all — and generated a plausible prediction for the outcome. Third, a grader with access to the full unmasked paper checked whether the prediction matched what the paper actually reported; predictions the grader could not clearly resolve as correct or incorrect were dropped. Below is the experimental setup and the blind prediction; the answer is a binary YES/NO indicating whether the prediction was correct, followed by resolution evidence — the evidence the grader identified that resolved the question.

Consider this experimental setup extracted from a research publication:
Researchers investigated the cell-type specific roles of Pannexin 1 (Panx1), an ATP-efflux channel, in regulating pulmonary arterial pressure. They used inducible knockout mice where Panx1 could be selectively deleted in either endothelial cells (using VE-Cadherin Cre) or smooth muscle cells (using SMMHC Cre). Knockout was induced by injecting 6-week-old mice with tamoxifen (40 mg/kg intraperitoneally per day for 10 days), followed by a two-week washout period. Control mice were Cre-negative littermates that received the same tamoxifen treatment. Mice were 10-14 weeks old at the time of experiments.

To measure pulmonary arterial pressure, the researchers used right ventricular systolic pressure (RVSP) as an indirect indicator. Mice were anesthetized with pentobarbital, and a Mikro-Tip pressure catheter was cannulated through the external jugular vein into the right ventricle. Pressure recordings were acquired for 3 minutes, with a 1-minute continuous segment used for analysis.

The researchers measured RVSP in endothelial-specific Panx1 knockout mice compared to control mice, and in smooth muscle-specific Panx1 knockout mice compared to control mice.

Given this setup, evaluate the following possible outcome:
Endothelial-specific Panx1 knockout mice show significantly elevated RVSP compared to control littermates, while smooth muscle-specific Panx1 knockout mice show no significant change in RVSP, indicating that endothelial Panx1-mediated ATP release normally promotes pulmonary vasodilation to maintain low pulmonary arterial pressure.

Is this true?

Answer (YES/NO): YES